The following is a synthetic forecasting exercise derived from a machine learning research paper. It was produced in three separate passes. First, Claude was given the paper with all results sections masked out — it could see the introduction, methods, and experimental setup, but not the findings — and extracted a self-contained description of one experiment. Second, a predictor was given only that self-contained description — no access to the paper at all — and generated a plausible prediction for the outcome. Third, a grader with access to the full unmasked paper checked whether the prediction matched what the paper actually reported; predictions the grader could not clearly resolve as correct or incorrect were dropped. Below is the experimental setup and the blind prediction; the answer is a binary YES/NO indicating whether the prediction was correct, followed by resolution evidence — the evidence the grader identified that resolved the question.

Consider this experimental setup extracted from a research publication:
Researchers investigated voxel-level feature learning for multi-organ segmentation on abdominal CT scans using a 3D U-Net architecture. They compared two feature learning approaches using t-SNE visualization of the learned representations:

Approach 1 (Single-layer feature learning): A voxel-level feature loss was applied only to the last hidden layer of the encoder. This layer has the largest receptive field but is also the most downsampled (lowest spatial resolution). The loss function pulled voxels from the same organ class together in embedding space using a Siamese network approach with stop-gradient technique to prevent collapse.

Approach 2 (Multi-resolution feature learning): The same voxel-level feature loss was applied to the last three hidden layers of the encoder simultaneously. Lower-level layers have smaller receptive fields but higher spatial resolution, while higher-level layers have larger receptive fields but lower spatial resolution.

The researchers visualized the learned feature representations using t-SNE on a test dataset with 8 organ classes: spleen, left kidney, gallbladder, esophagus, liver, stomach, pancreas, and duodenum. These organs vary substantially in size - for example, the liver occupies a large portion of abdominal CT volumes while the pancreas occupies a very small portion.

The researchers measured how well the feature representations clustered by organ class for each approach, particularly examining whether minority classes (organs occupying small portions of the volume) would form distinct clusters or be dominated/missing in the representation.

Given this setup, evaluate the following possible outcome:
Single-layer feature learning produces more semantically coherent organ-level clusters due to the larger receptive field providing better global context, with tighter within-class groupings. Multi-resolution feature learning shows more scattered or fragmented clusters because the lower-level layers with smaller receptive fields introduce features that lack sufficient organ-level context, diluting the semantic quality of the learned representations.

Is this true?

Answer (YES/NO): NO